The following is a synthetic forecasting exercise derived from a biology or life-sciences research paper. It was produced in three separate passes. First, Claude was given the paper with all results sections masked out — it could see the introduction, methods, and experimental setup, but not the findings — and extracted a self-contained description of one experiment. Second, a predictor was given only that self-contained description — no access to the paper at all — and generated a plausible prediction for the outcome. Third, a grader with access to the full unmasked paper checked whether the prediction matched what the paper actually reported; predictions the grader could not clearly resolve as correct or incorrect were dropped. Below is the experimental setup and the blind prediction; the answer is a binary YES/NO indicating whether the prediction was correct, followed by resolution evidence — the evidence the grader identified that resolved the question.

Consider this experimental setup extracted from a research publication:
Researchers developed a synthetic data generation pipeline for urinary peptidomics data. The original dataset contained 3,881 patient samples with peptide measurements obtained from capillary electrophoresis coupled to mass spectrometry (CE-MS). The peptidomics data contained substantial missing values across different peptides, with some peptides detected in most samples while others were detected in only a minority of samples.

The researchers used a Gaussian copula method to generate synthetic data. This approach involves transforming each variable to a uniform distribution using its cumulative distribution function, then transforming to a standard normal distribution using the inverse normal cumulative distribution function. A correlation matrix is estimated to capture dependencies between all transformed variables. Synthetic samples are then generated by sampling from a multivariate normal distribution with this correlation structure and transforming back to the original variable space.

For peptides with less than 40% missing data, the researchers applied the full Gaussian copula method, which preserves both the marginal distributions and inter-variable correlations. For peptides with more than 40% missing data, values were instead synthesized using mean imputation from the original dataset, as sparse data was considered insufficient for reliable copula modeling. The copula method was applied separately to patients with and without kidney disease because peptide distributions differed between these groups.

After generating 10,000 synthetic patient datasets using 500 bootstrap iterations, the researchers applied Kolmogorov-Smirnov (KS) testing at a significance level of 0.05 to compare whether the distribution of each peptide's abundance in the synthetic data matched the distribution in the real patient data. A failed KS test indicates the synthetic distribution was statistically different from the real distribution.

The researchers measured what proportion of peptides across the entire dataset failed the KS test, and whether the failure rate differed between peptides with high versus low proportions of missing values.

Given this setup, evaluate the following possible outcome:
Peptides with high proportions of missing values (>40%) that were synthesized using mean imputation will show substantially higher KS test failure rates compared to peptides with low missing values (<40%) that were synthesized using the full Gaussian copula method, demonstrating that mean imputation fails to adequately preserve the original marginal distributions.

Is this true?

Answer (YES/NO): YES